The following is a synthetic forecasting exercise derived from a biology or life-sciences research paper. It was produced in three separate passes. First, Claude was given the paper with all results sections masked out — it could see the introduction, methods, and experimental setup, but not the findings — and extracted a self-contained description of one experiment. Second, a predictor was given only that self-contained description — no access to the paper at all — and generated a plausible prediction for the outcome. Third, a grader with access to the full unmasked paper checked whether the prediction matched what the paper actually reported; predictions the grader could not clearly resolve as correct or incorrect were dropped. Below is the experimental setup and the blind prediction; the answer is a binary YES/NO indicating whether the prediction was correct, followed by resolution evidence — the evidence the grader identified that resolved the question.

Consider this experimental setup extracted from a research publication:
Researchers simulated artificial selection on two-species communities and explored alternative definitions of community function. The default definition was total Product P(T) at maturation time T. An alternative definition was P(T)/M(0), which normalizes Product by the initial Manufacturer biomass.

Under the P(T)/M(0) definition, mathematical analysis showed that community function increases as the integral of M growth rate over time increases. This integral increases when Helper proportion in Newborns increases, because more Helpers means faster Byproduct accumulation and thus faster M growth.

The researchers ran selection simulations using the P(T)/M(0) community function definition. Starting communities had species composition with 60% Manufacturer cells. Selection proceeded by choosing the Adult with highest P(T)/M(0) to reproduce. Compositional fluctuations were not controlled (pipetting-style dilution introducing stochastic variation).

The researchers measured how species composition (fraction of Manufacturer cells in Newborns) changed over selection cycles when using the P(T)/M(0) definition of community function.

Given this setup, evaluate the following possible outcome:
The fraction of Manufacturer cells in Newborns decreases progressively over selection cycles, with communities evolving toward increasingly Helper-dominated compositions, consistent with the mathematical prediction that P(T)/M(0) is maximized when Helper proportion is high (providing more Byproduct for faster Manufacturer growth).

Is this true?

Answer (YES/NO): YES